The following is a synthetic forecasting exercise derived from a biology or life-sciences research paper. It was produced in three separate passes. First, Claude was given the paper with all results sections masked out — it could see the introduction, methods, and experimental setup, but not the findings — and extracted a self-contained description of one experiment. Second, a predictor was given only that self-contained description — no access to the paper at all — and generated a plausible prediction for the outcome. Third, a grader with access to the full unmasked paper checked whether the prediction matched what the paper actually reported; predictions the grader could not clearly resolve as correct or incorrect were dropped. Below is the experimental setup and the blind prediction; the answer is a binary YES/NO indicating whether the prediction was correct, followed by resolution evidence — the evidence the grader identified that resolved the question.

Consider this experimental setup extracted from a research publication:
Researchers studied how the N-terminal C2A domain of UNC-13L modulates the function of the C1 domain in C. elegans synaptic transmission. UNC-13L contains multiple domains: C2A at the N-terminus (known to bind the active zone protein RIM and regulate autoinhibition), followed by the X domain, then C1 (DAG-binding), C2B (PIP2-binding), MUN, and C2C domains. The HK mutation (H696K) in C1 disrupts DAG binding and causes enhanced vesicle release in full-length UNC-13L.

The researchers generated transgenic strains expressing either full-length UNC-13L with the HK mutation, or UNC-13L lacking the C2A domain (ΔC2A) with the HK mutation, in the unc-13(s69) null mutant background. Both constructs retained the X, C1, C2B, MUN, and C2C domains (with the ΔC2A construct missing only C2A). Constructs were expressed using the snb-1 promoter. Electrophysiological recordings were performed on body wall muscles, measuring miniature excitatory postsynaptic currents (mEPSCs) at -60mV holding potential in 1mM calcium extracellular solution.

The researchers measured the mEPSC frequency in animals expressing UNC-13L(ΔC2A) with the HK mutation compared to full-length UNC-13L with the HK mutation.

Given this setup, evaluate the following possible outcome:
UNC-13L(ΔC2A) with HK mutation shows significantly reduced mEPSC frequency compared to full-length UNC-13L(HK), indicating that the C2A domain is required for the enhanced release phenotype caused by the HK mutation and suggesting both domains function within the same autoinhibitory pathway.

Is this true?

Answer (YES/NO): NO